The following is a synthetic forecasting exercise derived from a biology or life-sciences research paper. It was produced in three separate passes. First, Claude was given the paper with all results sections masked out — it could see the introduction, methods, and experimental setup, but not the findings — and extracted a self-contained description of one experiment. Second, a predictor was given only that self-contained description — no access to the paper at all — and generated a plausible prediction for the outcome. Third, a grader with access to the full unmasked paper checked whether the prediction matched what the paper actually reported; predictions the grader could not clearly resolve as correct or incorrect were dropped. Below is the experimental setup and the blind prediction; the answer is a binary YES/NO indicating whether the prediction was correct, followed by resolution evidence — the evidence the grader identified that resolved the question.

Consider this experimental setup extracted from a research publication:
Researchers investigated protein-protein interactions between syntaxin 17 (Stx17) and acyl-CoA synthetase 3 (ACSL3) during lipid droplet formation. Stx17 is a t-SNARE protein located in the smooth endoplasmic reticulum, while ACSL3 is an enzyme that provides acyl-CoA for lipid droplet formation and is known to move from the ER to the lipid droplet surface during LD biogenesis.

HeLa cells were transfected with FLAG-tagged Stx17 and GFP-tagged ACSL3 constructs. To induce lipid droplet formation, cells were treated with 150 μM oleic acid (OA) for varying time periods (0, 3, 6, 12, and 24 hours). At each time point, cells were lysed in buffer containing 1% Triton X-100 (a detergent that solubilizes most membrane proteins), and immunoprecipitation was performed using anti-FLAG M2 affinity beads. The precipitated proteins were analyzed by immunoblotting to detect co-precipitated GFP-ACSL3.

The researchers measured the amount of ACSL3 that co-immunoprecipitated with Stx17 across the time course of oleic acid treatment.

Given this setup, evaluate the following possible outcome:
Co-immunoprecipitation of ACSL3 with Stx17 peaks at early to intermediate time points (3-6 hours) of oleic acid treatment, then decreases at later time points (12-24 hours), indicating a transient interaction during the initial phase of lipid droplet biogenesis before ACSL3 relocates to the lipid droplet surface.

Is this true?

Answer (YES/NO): NO